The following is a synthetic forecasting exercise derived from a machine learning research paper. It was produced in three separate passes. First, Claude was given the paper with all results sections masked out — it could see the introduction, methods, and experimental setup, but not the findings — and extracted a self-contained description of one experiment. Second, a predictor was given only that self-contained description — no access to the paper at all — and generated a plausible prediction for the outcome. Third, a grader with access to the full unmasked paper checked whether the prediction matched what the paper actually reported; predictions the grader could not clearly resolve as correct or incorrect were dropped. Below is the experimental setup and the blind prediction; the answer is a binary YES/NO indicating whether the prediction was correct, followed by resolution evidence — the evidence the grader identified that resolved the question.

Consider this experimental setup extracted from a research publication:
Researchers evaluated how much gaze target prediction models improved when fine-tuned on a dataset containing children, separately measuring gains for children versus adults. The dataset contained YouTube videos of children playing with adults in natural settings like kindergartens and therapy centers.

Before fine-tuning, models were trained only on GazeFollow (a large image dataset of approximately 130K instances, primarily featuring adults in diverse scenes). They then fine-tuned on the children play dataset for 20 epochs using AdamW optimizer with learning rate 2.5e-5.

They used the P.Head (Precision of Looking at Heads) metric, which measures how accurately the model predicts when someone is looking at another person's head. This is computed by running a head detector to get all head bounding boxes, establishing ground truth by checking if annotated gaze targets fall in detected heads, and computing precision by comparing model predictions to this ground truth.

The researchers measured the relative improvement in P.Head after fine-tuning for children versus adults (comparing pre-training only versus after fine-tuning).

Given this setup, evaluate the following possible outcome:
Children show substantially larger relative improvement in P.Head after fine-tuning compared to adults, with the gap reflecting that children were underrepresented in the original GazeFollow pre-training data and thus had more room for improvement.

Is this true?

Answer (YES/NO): YES